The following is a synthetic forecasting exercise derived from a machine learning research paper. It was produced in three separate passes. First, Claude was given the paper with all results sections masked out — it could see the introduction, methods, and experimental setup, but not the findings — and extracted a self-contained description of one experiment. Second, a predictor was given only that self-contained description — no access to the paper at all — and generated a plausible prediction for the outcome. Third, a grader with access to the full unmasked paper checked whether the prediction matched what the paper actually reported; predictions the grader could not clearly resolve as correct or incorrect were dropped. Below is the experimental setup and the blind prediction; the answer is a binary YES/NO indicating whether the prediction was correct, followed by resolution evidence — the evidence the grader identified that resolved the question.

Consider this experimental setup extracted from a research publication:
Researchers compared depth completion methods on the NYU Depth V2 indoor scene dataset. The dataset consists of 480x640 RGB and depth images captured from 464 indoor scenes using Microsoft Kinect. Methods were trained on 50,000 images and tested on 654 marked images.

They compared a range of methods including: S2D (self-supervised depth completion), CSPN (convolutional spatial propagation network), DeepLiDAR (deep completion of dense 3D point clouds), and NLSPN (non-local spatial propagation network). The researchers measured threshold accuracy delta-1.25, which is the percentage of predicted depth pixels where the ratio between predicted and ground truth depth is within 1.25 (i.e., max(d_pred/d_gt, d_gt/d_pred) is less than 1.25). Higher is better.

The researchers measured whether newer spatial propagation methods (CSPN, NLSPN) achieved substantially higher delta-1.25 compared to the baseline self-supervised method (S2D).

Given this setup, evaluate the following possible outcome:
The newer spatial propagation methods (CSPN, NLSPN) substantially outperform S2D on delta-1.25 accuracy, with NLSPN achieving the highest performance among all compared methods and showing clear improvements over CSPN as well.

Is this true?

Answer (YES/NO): NO